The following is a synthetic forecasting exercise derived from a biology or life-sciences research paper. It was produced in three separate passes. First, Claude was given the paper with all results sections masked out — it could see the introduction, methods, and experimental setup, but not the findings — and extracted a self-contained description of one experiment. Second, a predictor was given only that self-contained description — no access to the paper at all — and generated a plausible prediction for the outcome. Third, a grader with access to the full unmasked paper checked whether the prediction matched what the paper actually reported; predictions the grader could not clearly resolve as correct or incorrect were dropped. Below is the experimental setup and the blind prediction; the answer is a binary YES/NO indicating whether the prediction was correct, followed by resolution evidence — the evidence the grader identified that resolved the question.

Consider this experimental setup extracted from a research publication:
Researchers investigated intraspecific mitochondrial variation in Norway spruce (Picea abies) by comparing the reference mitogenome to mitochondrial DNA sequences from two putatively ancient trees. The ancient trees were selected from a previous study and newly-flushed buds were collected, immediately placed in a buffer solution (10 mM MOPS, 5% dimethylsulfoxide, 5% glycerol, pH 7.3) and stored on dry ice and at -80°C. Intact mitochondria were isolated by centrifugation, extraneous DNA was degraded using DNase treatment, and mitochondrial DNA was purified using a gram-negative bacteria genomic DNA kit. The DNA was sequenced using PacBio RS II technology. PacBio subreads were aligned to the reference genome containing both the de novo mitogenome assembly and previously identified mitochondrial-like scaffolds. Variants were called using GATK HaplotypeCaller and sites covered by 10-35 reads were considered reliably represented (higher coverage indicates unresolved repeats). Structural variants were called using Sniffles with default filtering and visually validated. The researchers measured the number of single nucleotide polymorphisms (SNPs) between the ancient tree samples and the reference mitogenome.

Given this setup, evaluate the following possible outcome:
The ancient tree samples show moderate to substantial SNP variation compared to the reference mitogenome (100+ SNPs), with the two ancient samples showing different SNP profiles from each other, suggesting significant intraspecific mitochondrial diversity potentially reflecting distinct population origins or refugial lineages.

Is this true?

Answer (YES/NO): NO